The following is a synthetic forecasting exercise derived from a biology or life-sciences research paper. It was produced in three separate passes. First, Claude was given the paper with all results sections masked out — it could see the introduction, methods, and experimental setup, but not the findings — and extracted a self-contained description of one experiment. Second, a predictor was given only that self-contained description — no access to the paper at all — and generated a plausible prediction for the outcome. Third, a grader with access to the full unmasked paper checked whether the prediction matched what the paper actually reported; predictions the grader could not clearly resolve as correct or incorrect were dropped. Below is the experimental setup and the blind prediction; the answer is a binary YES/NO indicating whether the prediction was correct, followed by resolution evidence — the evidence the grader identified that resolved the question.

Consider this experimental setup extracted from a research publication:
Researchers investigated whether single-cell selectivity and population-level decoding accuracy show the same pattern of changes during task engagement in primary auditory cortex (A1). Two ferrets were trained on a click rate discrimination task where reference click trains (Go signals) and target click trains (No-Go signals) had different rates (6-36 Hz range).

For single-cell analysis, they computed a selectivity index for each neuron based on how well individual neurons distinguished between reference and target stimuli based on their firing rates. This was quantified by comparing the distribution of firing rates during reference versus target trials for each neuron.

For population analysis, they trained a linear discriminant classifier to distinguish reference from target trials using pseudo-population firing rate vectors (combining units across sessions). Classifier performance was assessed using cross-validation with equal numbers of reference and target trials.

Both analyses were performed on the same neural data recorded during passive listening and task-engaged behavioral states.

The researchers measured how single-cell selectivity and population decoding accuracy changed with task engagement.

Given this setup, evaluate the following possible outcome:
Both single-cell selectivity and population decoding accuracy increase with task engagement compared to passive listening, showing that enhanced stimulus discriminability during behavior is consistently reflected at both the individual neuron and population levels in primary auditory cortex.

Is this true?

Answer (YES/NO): NO